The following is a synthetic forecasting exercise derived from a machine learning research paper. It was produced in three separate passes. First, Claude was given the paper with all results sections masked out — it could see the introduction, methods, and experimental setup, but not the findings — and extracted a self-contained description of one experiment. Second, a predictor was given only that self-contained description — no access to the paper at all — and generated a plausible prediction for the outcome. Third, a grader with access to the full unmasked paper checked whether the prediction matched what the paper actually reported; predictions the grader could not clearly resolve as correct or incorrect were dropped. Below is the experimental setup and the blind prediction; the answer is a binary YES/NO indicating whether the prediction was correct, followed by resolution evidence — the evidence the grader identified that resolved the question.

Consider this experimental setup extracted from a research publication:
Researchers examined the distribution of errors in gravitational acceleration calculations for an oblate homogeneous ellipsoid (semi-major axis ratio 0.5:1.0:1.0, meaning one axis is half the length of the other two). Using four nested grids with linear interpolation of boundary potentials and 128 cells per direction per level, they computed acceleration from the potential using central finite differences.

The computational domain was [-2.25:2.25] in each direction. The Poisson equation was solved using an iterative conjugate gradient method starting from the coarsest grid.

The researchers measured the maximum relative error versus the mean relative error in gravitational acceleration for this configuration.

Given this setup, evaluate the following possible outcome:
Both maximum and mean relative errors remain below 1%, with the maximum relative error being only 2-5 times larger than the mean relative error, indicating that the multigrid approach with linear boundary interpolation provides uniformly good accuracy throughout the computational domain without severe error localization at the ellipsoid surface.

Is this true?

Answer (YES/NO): NO